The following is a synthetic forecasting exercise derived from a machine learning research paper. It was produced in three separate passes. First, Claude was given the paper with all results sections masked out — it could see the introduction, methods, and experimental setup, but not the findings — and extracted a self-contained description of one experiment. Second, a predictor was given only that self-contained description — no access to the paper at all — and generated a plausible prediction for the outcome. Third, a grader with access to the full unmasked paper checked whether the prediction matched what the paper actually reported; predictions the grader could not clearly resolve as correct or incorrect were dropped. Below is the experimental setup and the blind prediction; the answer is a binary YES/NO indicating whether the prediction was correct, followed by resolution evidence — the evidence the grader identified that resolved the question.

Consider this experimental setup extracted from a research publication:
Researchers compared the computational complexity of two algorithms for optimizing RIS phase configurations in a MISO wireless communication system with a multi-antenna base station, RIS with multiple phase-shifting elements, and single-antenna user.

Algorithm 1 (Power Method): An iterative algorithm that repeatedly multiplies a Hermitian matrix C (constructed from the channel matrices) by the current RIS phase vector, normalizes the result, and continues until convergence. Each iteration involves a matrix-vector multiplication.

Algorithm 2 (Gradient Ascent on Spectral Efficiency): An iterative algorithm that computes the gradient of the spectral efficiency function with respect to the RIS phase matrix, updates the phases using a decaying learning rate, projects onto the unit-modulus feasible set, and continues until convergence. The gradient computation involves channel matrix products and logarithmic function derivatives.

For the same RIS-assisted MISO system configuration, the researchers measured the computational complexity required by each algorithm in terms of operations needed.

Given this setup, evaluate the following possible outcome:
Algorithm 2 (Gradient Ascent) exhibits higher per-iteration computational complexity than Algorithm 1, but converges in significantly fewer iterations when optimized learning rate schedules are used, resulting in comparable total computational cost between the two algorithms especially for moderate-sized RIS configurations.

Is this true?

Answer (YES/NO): NO